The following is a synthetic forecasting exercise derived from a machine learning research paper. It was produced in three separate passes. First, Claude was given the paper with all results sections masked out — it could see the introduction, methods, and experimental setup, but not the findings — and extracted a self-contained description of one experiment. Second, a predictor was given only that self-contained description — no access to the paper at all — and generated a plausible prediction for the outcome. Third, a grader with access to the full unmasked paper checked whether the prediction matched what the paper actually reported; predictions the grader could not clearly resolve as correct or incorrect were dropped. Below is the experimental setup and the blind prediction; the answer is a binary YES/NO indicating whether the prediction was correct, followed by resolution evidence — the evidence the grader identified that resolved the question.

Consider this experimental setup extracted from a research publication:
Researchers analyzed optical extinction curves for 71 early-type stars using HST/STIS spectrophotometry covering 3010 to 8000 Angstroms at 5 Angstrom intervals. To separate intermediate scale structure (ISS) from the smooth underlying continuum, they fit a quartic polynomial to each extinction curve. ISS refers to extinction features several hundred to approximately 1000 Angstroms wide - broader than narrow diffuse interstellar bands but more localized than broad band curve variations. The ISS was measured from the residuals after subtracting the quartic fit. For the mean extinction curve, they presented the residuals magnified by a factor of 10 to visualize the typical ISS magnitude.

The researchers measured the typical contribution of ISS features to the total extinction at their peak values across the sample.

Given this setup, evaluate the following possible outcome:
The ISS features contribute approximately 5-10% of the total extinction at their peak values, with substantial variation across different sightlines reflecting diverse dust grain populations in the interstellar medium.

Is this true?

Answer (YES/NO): NO